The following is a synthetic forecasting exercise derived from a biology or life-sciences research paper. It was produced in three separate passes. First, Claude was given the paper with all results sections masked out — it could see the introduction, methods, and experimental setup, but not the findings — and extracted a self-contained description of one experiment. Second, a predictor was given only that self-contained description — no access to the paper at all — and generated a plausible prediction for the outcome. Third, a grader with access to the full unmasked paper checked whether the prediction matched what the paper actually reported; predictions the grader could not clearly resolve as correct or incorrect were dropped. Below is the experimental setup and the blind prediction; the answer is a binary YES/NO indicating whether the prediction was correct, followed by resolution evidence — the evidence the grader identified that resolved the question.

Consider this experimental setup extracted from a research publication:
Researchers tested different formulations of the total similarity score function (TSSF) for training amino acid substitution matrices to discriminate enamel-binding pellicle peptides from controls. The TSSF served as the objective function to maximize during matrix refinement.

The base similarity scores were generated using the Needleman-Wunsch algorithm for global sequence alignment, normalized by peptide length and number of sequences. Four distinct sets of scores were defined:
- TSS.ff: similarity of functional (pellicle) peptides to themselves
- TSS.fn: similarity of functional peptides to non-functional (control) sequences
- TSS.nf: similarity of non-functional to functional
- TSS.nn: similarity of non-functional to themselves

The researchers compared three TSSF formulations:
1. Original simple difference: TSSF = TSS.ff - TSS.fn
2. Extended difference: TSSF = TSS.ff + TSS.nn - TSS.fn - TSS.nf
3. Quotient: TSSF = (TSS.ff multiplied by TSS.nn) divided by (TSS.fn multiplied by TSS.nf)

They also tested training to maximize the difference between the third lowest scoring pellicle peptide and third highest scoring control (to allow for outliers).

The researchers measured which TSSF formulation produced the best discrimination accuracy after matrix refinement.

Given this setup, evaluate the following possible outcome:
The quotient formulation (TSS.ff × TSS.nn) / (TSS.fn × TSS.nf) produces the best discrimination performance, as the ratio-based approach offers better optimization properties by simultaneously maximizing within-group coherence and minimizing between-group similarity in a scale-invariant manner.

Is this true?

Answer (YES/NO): NO